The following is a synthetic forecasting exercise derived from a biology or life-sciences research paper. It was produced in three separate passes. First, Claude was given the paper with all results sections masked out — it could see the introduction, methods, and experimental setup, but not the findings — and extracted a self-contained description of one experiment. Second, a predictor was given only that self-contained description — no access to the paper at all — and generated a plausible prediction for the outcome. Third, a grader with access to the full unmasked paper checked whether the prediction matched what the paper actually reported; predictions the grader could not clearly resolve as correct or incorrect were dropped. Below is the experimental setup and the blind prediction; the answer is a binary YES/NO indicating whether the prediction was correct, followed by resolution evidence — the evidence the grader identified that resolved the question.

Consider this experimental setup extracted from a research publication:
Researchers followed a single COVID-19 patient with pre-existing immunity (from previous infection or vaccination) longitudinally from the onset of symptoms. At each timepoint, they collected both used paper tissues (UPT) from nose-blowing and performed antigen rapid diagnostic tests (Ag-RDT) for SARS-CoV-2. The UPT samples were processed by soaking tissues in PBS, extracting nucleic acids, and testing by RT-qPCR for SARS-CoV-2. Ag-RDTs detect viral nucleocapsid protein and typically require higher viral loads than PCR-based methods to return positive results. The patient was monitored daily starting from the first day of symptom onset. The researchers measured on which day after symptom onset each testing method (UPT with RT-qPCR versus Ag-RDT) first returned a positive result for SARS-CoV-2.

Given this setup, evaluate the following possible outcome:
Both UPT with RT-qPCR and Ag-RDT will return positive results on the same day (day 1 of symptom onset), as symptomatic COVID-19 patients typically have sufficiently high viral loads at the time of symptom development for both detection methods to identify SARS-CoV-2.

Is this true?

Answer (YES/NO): NO